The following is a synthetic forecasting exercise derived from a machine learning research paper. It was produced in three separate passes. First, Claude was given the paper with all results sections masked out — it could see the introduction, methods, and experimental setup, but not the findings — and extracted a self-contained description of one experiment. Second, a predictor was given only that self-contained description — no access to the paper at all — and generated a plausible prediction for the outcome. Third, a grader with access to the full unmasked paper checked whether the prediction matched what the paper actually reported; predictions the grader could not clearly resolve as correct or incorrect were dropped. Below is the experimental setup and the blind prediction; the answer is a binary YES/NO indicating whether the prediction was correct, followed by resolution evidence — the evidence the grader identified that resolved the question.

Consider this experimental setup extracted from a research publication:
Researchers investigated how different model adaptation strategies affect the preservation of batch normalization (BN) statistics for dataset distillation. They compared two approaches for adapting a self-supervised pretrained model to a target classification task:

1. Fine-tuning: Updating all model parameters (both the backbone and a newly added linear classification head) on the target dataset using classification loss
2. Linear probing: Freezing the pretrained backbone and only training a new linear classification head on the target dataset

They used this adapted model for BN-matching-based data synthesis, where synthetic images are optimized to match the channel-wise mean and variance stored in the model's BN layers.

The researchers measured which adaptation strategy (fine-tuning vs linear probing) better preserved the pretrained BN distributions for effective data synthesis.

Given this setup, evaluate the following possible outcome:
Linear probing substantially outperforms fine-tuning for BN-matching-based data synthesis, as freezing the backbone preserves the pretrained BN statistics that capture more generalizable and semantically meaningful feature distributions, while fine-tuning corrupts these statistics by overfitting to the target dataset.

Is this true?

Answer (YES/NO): YES